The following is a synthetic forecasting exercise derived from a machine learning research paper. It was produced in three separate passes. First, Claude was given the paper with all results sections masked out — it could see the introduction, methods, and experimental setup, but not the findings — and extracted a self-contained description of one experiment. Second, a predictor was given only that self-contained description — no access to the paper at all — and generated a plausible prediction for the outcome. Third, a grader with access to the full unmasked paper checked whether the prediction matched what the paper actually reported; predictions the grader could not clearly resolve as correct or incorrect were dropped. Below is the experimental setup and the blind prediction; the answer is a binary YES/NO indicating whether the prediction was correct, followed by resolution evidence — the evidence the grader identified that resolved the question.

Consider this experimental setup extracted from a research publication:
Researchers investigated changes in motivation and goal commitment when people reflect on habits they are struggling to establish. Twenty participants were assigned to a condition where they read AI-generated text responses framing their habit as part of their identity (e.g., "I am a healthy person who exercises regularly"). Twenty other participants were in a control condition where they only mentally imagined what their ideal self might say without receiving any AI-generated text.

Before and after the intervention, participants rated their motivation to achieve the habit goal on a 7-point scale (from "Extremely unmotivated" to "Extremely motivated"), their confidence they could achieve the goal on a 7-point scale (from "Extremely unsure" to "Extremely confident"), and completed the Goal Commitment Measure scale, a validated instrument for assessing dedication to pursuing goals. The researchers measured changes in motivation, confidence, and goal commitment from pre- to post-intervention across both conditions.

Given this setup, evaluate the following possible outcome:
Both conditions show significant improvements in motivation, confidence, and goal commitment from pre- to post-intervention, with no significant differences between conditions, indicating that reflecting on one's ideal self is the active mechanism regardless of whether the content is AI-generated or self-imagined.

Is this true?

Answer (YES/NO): NO